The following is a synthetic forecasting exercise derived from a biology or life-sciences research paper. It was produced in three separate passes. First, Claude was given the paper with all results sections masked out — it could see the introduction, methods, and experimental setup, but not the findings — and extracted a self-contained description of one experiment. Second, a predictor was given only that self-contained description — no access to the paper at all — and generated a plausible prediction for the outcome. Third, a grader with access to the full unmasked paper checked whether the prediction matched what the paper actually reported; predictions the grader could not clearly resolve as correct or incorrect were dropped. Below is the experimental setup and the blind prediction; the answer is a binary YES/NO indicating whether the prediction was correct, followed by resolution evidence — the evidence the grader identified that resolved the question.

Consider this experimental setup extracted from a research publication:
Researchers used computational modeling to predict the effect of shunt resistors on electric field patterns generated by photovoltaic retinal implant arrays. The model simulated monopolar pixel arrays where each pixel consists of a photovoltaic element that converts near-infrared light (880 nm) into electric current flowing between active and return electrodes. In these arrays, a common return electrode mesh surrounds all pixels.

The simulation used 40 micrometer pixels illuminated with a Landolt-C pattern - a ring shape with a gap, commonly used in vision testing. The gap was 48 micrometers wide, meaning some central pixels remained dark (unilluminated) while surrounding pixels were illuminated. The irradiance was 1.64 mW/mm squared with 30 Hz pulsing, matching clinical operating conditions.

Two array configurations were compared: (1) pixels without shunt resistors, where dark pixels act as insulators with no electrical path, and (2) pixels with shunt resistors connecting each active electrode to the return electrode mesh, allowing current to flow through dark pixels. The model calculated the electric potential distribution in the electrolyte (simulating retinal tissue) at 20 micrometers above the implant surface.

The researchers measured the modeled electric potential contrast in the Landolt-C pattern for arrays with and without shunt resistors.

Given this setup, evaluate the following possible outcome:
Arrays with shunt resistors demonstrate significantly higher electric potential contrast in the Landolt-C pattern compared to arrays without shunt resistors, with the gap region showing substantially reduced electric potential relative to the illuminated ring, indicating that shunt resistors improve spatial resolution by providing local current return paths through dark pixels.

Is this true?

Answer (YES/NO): YES